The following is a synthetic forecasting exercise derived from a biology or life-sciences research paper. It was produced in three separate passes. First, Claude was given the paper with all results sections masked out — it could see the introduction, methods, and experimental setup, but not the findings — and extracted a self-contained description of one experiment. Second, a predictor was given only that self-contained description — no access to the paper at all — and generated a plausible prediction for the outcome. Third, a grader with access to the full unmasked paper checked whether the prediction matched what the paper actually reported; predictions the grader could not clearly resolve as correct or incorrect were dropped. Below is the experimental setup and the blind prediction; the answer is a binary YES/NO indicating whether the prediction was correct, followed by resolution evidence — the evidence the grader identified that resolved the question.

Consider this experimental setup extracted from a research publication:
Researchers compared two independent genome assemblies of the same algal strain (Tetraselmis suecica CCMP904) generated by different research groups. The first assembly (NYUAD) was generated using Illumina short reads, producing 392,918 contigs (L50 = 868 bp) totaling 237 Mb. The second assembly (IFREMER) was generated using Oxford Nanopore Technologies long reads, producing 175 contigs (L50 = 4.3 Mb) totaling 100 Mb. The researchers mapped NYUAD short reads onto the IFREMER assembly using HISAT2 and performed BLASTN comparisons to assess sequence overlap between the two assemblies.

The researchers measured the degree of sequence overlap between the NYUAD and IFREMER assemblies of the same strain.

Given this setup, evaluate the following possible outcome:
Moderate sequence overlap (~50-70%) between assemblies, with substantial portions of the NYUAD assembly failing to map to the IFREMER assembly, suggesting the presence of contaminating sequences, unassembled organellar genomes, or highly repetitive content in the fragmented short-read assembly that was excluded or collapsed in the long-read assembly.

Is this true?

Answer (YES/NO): NO